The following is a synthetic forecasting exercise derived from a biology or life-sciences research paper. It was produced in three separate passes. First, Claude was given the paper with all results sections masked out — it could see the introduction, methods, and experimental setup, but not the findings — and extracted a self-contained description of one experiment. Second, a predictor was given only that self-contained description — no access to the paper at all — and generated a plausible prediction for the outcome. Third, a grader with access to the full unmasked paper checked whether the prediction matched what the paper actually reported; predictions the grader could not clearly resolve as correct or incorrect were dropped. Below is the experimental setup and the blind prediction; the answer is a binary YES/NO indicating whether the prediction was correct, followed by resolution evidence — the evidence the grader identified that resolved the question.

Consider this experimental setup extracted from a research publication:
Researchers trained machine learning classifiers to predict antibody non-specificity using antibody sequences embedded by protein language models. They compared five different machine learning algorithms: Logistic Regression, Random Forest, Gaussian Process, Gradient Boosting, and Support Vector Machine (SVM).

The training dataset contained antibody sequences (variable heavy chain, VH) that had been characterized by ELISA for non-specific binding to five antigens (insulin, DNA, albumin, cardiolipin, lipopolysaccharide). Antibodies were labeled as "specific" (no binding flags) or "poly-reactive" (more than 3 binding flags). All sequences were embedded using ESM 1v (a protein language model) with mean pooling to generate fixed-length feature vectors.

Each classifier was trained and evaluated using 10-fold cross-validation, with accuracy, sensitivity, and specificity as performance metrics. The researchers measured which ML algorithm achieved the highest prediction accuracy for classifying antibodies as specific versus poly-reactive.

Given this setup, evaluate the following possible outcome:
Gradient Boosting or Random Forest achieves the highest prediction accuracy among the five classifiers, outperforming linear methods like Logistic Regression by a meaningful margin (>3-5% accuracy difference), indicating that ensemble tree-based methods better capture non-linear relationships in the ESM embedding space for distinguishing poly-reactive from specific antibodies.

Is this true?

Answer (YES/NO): NO